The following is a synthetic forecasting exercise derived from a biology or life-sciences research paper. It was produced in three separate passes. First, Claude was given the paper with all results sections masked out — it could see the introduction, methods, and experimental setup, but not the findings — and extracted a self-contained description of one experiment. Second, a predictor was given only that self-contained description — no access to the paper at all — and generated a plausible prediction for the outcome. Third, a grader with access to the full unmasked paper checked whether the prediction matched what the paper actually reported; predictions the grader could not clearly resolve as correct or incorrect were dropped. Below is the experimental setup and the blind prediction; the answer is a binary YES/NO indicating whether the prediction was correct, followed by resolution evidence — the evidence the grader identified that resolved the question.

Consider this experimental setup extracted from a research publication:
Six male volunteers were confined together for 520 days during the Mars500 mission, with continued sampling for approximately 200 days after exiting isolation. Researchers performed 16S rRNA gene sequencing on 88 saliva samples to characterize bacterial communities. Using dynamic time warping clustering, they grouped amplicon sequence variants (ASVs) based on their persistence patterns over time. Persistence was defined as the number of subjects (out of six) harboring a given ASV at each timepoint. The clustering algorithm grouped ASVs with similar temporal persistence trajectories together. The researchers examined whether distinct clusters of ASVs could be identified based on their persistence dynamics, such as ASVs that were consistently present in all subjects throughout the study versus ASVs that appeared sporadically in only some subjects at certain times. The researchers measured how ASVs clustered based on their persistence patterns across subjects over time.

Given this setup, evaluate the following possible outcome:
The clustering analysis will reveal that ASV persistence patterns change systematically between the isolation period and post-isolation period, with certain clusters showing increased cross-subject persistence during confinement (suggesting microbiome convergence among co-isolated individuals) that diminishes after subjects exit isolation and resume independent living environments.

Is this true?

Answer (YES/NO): NO